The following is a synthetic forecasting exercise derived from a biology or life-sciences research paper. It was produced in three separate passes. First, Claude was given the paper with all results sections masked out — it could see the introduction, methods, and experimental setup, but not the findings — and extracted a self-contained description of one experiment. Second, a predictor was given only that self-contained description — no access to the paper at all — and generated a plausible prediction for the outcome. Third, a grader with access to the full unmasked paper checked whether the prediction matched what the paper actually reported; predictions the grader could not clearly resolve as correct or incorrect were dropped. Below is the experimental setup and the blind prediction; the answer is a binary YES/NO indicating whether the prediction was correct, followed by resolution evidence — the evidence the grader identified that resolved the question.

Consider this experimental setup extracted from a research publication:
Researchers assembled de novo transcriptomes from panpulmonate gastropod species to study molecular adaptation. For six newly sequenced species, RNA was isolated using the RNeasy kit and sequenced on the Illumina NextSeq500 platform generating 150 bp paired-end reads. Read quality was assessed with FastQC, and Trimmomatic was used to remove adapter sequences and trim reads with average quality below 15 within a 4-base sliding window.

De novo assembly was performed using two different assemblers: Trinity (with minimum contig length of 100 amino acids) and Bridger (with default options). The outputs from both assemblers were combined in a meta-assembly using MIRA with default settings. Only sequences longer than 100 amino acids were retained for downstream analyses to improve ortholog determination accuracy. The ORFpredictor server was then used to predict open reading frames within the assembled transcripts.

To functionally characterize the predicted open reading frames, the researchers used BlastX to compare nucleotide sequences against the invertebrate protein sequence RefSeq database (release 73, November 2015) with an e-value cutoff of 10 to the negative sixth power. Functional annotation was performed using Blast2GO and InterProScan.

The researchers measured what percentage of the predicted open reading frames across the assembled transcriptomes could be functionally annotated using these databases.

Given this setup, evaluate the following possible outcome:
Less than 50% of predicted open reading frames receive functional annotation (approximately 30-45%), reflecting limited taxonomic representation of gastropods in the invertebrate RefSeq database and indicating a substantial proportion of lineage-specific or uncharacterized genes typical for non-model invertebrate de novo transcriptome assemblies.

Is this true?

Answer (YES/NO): NO